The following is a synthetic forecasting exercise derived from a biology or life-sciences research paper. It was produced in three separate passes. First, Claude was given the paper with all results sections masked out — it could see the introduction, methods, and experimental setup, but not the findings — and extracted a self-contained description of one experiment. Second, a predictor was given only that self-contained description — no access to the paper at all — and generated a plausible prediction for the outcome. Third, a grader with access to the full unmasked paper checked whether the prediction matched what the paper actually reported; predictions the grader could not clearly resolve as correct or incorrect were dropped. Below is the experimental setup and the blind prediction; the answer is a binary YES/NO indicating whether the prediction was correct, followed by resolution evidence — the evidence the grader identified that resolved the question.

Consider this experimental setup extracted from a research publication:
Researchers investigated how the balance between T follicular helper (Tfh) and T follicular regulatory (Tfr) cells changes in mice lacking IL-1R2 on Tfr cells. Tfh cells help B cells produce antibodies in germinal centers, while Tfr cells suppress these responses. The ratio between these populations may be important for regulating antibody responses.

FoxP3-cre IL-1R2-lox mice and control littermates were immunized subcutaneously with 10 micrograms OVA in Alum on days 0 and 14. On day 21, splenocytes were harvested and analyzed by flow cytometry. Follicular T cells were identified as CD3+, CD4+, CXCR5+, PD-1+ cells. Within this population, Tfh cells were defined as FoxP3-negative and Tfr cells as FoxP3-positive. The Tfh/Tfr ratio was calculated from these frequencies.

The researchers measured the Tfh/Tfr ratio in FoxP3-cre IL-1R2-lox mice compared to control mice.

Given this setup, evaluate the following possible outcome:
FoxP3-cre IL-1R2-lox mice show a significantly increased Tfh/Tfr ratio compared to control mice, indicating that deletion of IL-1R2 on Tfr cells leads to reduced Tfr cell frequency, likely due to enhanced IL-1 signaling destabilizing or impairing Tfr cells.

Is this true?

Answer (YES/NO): NO